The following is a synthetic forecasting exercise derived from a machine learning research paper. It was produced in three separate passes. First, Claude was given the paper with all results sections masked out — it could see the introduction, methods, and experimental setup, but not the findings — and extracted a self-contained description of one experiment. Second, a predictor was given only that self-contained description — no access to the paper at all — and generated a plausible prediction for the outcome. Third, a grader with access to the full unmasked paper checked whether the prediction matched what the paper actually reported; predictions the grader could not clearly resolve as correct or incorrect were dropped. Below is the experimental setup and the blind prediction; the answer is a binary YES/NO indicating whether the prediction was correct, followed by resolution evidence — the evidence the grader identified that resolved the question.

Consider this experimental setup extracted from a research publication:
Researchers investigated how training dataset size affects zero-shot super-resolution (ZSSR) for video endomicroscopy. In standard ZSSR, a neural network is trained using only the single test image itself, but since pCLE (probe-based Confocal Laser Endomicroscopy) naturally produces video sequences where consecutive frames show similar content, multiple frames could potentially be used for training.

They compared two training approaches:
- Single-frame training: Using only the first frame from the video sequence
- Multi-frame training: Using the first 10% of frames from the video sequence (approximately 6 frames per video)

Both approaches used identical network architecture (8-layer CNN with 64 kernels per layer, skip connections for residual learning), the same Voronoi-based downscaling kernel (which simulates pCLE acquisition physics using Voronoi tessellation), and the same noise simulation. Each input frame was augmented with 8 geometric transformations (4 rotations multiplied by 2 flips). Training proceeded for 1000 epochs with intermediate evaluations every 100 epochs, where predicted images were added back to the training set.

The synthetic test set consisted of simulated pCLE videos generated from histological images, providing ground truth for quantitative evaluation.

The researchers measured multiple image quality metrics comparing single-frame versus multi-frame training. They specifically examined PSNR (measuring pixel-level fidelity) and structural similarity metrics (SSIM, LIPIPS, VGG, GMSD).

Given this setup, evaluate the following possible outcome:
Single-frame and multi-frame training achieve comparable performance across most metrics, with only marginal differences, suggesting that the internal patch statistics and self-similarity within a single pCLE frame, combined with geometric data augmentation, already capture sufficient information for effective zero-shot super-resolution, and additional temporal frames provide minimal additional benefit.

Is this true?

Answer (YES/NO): NO